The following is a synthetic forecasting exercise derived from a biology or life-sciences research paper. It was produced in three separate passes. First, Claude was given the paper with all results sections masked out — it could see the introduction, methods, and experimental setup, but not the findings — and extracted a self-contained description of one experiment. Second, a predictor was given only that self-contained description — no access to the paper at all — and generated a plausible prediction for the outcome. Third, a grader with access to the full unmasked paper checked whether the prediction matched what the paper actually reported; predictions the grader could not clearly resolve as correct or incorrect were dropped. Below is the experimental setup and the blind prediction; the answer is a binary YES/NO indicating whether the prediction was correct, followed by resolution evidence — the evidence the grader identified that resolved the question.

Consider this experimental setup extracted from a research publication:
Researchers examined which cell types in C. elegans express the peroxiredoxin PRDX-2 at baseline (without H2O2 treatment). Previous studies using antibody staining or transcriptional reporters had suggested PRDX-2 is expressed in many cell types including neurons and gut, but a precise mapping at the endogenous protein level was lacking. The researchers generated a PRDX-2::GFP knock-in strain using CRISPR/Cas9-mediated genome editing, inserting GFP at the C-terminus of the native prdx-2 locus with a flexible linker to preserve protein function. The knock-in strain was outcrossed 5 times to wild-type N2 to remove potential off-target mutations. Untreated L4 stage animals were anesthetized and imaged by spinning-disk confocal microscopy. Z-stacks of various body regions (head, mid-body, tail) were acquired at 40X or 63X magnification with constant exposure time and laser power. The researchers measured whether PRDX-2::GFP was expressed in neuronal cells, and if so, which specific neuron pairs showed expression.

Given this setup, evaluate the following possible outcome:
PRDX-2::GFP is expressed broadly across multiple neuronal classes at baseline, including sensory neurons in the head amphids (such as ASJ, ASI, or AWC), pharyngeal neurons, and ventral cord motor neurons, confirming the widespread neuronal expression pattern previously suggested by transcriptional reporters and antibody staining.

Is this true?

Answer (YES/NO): NO